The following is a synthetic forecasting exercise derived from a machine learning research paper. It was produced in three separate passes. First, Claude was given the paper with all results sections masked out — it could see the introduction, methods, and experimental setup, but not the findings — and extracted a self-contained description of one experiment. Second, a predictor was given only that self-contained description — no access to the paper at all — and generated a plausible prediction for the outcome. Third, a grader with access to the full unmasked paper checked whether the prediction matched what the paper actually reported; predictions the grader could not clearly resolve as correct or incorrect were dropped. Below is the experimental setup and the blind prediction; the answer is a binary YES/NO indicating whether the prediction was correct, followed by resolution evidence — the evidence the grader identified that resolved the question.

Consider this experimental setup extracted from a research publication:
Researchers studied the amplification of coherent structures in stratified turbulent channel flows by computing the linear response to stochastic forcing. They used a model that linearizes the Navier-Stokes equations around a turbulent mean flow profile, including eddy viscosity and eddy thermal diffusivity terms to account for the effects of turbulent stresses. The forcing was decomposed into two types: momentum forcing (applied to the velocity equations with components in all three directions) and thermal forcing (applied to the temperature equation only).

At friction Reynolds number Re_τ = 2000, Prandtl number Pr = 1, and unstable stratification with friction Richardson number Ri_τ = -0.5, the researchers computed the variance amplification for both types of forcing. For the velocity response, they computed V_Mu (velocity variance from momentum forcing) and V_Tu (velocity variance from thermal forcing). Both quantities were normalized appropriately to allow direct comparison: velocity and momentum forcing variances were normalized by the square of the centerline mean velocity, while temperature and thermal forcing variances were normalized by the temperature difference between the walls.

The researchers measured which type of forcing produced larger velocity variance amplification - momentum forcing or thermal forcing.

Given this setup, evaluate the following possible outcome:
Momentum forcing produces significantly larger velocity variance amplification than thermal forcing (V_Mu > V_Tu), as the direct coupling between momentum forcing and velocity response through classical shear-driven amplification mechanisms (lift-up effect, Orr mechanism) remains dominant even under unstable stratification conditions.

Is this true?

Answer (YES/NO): YES